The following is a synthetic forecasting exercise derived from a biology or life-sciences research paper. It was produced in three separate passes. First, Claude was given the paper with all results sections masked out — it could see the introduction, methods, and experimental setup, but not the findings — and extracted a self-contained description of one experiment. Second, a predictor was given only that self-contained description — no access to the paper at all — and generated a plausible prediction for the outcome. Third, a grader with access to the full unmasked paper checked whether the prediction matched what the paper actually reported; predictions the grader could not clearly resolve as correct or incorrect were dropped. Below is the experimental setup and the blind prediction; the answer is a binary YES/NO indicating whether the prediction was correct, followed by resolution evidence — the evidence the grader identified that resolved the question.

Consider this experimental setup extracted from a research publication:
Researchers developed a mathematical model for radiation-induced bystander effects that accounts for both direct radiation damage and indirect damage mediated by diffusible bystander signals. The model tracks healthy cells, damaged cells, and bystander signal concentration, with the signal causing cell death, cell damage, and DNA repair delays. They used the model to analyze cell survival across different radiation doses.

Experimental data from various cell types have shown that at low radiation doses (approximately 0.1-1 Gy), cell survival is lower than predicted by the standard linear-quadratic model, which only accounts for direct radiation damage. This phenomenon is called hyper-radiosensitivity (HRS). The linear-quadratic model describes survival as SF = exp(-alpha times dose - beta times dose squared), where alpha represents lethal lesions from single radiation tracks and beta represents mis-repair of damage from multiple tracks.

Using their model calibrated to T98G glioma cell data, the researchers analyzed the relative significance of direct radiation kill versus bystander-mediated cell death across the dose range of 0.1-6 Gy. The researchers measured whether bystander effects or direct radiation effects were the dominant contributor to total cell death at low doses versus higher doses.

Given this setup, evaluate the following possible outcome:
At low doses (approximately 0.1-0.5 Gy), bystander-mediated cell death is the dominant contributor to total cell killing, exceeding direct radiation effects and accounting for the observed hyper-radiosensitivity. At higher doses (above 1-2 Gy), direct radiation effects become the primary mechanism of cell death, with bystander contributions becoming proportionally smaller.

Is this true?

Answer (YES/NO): YES